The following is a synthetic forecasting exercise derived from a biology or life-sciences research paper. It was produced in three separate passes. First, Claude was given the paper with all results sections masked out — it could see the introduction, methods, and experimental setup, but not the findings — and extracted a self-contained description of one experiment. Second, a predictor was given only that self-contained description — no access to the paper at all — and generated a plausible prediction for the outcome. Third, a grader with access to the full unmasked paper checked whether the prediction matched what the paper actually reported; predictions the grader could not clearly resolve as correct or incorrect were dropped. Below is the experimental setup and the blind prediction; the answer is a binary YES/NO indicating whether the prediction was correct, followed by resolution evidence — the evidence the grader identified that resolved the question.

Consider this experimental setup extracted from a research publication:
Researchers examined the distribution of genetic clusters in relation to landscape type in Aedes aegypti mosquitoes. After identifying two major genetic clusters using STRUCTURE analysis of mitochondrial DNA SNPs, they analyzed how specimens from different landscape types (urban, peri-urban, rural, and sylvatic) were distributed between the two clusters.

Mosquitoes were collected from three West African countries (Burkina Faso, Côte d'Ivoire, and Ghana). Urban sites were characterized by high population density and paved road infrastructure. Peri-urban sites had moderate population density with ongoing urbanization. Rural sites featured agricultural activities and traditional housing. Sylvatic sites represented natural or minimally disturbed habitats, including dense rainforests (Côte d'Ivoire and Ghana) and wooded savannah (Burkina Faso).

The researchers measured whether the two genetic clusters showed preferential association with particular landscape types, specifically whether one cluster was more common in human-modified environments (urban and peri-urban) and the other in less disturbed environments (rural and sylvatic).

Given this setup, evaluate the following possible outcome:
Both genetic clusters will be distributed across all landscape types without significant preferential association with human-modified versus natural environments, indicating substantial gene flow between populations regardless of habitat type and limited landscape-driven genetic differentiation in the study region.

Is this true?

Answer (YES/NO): NO